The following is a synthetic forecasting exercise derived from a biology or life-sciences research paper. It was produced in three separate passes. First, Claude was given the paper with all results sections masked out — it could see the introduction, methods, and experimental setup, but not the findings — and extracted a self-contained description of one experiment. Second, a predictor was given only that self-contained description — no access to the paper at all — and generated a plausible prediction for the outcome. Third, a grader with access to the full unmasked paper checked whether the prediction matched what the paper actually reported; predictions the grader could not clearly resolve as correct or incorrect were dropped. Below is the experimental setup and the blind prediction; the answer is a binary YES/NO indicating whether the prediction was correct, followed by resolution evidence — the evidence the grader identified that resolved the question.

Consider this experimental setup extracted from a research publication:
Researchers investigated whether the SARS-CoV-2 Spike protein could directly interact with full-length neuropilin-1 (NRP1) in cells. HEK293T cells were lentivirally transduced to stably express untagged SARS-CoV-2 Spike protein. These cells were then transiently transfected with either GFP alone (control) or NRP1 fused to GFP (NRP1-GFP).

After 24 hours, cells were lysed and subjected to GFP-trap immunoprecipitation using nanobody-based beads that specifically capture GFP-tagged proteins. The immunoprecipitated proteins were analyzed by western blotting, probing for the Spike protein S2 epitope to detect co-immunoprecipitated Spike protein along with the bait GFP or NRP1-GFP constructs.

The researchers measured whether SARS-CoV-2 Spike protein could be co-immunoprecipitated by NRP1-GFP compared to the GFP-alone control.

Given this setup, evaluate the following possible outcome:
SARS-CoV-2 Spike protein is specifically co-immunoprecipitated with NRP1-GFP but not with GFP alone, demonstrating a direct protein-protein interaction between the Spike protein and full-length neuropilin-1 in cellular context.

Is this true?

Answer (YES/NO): YES